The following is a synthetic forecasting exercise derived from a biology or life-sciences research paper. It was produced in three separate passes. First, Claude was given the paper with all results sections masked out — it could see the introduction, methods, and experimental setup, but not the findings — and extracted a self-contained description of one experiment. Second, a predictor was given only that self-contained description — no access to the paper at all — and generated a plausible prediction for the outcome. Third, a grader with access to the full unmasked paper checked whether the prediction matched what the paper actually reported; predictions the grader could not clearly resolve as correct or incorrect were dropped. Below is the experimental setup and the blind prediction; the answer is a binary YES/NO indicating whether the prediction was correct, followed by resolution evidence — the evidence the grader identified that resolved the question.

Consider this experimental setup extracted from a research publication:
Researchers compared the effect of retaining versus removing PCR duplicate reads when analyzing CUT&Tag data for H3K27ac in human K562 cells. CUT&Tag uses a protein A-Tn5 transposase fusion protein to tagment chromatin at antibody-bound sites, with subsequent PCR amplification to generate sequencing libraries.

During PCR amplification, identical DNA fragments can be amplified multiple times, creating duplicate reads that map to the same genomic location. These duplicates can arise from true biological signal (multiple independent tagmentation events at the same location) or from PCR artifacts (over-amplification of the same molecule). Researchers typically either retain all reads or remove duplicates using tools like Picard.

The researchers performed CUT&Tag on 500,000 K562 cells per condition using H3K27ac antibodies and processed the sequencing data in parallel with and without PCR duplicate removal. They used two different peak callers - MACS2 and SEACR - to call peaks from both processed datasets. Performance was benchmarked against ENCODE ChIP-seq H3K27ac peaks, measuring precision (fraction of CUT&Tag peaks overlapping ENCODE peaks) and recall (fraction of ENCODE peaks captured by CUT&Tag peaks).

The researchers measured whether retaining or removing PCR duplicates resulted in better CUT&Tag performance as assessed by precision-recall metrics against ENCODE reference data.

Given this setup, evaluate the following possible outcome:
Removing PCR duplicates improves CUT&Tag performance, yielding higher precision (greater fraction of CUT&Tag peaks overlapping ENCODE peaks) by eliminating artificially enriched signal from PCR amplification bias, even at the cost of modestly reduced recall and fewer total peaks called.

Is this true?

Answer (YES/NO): YES